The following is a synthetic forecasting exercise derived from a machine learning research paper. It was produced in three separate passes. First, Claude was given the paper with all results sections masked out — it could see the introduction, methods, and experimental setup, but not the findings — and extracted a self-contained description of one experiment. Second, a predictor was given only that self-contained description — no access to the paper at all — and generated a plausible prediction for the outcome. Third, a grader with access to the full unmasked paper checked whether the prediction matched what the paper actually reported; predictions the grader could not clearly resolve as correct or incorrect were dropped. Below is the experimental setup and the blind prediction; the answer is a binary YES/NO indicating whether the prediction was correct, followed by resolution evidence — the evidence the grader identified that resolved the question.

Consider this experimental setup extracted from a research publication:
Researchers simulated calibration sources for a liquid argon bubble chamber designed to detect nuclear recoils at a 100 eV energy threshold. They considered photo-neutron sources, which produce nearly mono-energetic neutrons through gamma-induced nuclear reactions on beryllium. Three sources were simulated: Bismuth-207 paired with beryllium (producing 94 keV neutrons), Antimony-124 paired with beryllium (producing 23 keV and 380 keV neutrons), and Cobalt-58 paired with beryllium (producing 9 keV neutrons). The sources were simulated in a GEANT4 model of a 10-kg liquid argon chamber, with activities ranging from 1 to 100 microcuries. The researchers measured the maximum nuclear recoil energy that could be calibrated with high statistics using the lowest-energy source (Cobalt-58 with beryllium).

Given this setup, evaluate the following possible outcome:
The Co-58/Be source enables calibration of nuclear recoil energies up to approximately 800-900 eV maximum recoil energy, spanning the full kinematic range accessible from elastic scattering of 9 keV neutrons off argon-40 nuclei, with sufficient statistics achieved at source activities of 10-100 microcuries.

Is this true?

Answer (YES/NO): NO